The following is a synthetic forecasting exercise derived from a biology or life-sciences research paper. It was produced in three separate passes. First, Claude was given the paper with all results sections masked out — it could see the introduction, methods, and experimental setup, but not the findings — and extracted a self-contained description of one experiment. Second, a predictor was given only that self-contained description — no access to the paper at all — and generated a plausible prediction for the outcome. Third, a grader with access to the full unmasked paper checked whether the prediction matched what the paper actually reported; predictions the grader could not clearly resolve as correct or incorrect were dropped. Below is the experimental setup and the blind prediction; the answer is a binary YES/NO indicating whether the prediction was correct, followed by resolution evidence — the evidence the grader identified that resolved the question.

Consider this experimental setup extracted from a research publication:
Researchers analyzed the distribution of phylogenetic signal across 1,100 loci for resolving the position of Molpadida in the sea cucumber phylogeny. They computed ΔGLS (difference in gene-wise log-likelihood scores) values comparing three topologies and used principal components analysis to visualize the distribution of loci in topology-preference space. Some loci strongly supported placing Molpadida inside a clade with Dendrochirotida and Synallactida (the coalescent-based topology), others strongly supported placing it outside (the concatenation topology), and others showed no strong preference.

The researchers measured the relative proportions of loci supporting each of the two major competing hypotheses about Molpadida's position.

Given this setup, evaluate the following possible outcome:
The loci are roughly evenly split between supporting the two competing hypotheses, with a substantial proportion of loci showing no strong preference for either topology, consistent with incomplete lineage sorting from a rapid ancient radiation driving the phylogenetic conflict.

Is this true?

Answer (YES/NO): YES